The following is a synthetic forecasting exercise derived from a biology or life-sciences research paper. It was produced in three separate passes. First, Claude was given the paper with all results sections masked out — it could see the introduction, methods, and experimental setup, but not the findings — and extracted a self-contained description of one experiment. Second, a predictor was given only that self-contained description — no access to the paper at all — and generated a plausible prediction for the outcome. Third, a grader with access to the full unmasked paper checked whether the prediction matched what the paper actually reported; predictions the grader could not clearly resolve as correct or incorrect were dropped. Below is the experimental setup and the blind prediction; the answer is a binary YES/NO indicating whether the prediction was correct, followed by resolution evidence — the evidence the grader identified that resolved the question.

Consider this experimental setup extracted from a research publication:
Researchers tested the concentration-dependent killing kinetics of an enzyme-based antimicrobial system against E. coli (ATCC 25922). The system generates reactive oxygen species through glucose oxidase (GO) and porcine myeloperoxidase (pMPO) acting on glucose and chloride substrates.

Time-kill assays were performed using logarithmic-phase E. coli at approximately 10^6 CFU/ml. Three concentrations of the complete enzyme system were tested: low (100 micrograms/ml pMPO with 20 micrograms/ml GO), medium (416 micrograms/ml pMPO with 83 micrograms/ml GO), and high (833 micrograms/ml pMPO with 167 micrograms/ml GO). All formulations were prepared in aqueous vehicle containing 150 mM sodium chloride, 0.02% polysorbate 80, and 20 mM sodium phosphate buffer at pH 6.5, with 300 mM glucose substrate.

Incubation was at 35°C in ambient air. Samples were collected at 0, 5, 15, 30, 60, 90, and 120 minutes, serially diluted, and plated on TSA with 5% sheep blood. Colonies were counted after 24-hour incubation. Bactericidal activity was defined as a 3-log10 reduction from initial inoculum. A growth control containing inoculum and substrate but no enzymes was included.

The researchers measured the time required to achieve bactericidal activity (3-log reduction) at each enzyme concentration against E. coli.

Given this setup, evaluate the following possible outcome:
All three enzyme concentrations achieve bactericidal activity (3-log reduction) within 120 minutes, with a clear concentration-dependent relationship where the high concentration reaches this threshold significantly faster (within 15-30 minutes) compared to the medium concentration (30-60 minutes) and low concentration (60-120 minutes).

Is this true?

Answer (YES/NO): NO